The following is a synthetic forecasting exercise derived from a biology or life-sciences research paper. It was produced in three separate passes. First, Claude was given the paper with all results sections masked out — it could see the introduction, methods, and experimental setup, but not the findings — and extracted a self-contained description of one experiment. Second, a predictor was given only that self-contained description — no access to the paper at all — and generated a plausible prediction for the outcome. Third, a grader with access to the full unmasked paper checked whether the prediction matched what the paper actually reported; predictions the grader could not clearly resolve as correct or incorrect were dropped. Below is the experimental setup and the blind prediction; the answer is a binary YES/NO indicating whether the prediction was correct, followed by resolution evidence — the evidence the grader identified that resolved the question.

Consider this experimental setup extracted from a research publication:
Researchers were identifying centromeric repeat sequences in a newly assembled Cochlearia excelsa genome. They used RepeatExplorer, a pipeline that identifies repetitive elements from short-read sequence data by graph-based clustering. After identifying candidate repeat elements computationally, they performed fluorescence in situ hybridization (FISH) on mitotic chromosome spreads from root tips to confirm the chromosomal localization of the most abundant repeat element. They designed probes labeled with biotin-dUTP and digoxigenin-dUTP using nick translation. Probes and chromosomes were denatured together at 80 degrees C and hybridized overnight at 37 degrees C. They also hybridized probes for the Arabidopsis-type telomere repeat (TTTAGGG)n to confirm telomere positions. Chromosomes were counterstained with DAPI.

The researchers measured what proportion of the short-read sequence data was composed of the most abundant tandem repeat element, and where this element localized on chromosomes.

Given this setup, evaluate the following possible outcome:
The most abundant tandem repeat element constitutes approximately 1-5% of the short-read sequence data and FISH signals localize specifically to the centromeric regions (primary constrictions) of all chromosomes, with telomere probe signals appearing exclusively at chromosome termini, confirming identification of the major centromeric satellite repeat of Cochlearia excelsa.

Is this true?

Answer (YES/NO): NO